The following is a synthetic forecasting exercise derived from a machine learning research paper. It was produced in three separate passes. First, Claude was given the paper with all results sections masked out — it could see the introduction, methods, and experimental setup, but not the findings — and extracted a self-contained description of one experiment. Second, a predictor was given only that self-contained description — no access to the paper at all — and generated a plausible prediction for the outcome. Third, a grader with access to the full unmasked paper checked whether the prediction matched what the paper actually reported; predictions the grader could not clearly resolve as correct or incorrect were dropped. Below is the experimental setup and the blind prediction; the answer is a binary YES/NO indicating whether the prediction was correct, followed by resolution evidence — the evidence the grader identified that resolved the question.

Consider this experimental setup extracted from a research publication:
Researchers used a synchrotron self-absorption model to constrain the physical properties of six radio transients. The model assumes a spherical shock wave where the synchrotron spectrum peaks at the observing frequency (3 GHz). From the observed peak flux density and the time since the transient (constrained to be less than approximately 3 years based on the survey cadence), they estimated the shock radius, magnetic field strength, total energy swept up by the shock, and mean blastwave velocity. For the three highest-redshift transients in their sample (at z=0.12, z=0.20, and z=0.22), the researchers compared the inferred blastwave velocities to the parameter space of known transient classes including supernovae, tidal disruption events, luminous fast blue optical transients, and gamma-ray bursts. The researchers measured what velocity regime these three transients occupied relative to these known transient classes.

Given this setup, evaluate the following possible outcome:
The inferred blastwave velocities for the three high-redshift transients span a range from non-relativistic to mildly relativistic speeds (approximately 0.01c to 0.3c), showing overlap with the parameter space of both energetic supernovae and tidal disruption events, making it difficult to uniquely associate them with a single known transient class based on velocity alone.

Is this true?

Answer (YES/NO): NO